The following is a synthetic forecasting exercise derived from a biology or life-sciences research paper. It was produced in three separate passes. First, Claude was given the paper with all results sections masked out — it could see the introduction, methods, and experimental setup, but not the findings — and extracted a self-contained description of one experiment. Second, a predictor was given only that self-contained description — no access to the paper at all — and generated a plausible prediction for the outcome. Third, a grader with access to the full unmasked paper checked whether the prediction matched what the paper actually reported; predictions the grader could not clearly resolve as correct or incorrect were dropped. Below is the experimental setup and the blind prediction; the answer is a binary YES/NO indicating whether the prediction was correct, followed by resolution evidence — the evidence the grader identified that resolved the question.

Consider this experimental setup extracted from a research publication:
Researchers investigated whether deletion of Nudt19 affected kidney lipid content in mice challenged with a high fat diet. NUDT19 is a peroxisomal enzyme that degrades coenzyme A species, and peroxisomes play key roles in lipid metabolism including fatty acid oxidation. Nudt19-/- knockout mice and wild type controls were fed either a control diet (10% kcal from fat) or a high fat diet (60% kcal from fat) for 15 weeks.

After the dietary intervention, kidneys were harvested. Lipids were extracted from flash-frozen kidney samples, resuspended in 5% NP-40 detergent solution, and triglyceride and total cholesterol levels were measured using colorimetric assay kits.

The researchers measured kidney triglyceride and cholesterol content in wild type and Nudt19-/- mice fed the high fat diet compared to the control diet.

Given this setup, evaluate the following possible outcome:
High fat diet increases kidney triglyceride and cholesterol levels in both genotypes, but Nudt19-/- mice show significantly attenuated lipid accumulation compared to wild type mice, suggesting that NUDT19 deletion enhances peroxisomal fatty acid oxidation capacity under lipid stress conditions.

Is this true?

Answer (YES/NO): NO